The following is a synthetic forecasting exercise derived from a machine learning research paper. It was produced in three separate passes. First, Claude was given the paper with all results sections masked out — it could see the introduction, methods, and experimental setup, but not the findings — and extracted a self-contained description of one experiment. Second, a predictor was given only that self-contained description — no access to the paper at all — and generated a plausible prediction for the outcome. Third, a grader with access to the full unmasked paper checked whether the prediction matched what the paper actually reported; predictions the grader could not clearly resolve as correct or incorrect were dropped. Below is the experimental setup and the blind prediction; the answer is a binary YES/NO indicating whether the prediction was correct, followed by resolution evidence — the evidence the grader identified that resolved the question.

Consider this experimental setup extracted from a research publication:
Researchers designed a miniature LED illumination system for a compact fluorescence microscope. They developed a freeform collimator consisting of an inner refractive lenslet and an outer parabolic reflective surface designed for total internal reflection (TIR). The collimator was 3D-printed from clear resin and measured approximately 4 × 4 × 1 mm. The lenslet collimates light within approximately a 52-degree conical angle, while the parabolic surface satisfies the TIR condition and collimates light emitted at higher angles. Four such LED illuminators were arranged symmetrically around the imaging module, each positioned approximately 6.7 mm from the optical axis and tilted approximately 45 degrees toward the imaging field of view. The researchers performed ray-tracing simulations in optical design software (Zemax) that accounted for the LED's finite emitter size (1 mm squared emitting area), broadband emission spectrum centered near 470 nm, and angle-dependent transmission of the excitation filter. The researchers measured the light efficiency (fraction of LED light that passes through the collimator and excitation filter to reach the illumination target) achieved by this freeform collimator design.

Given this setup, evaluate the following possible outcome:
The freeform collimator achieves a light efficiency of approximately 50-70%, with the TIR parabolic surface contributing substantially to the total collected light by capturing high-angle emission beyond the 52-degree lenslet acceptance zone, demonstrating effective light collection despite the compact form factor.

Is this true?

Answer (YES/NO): NO